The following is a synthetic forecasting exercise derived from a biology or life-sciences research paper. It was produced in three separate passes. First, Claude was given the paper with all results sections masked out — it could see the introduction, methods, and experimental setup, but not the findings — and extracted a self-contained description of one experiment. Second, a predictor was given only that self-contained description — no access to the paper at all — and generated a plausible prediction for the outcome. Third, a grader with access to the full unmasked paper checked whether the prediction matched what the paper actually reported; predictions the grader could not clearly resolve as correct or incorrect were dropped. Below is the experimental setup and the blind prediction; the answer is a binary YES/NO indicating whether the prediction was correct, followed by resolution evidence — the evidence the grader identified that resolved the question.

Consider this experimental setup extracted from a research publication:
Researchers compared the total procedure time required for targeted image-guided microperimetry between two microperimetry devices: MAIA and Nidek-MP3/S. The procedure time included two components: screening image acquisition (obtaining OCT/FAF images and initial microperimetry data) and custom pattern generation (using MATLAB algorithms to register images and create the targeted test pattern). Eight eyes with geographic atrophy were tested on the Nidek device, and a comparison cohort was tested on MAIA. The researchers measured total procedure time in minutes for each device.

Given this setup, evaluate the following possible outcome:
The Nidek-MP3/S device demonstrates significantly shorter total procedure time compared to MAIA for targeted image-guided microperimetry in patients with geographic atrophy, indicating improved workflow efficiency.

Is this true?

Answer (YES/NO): NO